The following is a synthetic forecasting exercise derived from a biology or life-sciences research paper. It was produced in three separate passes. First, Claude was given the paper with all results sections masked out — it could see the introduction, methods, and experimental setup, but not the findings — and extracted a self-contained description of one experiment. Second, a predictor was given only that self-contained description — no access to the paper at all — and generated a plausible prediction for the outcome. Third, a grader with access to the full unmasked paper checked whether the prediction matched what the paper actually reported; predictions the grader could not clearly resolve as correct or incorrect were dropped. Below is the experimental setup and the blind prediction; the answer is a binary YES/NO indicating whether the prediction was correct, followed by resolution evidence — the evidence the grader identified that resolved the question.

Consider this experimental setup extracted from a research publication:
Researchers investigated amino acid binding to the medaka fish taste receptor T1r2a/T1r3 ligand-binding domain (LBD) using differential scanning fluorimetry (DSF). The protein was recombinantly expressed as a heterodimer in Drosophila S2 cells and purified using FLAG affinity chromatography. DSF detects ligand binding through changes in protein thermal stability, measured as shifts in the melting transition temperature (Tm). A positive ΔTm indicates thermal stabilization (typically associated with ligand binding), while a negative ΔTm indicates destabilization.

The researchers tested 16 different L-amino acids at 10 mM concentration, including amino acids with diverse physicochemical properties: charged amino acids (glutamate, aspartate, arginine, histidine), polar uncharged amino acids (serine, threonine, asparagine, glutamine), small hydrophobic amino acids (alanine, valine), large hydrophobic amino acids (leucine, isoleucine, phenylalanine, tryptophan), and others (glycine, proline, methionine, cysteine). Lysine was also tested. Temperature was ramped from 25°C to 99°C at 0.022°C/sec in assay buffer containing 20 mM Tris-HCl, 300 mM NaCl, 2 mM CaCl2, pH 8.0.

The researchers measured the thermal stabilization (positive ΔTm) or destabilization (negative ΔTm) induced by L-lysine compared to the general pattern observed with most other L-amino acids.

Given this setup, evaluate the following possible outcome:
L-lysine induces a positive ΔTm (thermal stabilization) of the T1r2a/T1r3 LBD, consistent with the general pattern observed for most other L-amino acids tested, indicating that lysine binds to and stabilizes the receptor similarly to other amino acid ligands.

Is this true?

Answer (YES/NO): NO